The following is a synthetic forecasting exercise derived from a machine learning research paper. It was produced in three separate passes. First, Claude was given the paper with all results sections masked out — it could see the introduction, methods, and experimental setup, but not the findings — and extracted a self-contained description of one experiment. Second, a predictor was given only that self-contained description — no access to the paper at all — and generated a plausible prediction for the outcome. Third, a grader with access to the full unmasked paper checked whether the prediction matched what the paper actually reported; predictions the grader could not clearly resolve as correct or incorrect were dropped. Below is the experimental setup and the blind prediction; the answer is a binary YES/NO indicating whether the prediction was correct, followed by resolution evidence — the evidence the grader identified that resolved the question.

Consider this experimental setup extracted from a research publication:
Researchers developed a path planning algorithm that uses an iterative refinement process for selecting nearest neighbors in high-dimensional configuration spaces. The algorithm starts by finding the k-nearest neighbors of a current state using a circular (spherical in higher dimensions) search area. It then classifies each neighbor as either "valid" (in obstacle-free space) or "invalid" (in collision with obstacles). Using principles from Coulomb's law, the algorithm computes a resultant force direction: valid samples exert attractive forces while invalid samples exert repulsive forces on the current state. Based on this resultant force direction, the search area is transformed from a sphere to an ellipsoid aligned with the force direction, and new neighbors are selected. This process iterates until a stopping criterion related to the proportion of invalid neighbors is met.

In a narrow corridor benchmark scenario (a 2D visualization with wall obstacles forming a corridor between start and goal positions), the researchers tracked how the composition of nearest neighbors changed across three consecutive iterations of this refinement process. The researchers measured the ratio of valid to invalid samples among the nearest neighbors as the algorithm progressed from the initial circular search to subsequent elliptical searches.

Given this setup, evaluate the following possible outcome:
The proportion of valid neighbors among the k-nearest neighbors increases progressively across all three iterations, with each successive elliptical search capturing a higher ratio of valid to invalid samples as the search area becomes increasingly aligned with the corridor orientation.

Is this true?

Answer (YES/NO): YES